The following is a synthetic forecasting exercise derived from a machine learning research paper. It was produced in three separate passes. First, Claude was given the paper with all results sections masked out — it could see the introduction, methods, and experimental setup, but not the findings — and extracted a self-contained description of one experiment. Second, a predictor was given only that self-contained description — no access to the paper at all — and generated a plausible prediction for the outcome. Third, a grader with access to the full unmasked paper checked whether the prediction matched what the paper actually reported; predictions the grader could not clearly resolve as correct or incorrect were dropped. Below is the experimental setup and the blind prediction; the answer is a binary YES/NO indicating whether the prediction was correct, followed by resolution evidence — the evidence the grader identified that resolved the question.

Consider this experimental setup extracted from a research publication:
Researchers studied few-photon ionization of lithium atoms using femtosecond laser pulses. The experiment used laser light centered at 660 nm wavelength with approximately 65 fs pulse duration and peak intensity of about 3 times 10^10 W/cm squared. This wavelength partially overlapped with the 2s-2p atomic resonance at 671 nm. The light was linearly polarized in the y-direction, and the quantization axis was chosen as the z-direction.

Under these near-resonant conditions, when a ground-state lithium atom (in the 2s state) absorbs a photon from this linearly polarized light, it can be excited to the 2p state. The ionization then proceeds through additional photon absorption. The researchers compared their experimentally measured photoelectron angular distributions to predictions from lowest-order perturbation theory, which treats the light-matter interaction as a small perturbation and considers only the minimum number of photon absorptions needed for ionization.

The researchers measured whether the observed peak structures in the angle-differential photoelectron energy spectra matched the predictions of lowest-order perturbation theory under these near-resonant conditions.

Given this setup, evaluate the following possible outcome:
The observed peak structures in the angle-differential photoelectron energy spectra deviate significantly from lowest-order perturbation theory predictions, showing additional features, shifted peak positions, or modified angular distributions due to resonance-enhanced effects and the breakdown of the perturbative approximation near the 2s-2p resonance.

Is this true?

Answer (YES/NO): YES